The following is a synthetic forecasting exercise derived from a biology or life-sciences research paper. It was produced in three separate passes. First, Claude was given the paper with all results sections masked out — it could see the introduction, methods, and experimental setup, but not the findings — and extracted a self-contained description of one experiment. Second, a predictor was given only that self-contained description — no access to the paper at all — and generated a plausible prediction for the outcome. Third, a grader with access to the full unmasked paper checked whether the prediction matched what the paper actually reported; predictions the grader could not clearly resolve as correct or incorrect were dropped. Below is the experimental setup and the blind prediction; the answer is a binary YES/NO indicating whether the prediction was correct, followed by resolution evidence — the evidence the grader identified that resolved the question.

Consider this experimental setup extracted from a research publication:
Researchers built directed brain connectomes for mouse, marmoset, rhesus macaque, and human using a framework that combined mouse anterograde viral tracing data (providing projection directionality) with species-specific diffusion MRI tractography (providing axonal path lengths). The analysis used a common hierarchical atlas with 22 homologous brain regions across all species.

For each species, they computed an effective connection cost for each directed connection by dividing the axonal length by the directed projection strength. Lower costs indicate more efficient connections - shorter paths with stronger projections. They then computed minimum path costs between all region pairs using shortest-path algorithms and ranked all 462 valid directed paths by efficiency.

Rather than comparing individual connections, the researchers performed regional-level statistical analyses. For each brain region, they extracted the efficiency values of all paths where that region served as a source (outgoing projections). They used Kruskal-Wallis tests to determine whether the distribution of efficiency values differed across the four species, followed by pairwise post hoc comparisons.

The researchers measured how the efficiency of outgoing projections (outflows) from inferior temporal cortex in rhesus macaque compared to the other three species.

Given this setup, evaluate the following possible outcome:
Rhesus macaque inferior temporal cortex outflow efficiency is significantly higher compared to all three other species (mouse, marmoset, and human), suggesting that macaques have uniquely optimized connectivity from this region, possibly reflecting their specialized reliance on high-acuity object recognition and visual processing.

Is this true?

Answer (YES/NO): YES